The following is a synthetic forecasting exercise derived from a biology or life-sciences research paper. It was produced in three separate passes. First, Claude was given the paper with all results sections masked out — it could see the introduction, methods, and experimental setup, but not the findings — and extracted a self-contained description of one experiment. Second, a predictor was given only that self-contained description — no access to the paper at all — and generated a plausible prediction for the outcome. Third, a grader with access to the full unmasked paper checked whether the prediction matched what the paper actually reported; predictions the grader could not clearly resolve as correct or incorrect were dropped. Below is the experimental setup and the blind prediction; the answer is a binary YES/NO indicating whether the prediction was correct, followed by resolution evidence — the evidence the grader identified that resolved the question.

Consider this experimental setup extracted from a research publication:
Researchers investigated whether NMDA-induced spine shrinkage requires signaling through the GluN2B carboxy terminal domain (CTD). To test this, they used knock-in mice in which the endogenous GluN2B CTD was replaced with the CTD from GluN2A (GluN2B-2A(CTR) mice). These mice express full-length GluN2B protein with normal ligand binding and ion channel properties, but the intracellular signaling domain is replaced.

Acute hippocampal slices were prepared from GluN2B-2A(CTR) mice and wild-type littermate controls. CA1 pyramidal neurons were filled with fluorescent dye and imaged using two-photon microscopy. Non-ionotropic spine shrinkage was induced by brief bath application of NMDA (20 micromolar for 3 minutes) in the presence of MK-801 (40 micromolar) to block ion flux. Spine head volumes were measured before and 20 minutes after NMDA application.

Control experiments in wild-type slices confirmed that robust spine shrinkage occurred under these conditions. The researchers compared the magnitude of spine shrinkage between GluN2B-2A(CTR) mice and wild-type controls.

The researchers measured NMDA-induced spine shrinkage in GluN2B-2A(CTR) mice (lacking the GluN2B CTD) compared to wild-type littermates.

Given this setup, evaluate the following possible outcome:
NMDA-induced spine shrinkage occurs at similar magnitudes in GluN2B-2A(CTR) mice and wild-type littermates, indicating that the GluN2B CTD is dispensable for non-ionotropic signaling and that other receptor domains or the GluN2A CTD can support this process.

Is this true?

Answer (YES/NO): NO